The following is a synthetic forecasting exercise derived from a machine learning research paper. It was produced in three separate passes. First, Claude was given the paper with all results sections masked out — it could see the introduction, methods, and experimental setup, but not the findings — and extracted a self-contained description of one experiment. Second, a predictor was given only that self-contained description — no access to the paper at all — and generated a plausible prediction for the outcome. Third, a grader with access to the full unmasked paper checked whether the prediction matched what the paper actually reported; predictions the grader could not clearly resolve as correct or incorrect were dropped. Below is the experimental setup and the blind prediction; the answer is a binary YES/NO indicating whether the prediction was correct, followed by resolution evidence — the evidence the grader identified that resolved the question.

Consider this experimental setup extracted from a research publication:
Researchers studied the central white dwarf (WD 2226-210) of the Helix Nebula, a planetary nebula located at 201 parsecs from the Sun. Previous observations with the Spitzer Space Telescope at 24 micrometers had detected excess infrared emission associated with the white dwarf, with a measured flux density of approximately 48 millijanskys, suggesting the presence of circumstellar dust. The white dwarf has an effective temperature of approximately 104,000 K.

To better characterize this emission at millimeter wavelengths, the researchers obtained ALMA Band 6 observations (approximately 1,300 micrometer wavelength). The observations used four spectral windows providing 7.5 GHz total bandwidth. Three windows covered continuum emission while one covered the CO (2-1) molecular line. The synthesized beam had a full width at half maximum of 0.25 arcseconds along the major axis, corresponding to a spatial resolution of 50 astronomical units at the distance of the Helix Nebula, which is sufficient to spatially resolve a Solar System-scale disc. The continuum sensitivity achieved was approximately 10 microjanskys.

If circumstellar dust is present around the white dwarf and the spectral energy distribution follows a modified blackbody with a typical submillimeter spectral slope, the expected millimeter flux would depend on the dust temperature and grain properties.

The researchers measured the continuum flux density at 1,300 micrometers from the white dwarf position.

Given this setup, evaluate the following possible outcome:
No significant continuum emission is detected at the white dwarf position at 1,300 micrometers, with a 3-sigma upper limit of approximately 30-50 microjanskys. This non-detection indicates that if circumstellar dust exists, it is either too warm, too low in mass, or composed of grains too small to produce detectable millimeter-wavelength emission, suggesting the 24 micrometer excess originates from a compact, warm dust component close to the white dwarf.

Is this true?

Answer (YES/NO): YES